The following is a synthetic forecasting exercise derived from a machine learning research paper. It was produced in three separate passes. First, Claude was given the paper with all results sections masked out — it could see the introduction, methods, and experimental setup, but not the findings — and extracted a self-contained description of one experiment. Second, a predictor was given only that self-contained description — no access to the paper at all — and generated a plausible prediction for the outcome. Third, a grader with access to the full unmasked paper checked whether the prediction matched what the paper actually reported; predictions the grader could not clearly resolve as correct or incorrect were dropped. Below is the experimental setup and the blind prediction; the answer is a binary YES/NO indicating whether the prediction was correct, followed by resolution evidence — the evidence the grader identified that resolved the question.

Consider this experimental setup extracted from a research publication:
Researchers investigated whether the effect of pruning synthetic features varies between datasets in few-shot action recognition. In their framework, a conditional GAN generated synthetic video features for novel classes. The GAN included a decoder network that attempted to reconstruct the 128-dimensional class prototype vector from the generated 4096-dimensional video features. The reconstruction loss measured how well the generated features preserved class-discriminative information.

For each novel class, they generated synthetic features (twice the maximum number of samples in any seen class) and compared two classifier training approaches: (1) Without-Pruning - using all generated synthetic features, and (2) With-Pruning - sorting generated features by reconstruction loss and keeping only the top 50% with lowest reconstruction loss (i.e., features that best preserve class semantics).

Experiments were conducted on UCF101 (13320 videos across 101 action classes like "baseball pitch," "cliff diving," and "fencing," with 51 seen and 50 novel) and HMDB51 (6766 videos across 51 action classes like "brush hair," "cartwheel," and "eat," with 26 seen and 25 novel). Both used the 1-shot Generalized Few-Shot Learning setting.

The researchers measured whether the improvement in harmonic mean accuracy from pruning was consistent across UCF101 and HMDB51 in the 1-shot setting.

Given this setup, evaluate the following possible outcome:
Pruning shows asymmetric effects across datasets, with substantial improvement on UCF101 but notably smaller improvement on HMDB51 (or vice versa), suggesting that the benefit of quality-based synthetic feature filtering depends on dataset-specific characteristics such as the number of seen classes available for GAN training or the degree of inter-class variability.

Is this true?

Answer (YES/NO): YES